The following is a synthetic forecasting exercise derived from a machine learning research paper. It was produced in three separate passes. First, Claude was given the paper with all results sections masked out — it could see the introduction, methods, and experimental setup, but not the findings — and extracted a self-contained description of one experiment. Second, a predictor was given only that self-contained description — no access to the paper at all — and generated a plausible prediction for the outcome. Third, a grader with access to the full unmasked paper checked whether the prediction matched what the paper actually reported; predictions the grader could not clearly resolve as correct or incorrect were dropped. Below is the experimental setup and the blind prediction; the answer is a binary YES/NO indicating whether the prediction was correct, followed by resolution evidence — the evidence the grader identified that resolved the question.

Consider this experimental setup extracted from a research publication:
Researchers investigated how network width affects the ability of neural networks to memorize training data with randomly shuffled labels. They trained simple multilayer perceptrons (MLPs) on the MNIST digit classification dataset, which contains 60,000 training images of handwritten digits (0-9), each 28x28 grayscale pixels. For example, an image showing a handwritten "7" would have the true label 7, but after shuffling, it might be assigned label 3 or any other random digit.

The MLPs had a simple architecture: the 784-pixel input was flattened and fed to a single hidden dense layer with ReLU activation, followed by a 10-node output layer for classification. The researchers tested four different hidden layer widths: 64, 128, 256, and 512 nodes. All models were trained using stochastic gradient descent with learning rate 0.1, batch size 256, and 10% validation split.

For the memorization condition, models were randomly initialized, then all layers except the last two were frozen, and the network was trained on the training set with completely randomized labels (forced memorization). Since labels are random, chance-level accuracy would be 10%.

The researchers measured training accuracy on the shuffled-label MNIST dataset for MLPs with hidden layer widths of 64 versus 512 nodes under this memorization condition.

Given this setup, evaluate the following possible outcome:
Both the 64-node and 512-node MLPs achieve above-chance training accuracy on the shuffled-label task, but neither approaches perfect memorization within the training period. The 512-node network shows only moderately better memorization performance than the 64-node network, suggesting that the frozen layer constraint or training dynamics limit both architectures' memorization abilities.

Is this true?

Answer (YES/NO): NO